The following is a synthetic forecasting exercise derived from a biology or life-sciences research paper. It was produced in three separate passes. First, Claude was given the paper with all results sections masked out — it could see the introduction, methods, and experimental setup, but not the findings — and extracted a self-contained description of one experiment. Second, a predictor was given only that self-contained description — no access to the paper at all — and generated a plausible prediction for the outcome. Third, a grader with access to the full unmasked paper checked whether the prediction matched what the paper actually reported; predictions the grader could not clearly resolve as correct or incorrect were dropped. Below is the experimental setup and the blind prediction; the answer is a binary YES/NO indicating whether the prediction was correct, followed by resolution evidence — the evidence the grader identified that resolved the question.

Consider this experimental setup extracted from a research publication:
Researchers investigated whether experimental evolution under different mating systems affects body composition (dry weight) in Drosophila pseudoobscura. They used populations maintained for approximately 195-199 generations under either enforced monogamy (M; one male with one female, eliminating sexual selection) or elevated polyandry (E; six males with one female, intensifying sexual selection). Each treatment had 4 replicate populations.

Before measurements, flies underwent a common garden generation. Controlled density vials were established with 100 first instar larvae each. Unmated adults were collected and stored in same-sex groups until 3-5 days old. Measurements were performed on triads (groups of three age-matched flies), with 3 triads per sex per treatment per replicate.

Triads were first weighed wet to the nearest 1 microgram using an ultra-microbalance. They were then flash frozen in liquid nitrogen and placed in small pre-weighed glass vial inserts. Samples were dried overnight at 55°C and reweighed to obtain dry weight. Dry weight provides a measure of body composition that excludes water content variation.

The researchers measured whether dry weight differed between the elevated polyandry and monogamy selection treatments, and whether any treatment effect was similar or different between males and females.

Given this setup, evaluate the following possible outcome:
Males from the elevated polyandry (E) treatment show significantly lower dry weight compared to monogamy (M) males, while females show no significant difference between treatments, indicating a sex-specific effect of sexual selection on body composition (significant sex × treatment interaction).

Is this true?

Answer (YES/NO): NO